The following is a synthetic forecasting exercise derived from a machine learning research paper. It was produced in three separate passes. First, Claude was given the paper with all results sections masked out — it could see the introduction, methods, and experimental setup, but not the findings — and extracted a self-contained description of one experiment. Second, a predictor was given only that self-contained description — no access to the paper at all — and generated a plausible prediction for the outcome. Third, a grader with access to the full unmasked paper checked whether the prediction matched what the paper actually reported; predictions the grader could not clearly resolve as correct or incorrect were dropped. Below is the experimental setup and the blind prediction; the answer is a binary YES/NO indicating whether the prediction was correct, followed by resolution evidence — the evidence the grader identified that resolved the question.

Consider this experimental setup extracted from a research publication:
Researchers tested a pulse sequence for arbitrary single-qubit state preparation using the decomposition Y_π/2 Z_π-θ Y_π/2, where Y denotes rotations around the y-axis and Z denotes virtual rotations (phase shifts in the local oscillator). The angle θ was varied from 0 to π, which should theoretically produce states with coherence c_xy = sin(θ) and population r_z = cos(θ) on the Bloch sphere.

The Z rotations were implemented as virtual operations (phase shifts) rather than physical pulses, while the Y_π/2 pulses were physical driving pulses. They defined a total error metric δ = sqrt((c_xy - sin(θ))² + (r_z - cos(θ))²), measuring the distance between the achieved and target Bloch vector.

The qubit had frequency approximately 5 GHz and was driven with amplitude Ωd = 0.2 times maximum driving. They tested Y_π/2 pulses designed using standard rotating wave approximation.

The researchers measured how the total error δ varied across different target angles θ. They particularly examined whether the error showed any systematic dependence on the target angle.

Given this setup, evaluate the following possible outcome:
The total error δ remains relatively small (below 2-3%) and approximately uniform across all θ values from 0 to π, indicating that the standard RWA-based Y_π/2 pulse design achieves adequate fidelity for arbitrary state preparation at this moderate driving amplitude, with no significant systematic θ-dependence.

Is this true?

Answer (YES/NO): NO